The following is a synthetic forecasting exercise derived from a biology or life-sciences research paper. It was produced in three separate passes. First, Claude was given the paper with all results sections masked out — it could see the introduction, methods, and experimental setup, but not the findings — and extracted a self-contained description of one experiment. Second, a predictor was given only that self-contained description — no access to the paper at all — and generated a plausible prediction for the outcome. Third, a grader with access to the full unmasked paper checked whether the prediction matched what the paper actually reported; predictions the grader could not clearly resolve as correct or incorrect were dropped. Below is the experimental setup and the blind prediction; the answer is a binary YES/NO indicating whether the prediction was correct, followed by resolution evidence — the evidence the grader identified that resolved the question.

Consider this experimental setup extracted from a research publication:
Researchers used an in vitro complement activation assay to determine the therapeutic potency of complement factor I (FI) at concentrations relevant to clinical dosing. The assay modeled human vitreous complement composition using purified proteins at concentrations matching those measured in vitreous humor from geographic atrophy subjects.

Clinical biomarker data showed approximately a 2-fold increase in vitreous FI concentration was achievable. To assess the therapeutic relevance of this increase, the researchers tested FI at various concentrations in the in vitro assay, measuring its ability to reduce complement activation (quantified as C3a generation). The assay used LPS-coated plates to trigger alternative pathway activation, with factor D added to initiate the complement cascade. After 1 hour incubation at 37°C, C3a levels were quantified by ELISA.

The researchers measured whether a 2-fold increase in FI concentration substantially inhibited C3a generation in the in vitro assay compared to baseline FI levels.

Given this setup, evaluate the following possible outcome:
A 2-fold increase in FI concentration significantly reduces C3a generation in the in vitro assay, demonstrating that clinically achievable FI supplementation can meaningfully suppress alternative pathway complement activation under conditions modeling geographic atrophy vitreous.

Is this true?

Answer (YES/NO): NO